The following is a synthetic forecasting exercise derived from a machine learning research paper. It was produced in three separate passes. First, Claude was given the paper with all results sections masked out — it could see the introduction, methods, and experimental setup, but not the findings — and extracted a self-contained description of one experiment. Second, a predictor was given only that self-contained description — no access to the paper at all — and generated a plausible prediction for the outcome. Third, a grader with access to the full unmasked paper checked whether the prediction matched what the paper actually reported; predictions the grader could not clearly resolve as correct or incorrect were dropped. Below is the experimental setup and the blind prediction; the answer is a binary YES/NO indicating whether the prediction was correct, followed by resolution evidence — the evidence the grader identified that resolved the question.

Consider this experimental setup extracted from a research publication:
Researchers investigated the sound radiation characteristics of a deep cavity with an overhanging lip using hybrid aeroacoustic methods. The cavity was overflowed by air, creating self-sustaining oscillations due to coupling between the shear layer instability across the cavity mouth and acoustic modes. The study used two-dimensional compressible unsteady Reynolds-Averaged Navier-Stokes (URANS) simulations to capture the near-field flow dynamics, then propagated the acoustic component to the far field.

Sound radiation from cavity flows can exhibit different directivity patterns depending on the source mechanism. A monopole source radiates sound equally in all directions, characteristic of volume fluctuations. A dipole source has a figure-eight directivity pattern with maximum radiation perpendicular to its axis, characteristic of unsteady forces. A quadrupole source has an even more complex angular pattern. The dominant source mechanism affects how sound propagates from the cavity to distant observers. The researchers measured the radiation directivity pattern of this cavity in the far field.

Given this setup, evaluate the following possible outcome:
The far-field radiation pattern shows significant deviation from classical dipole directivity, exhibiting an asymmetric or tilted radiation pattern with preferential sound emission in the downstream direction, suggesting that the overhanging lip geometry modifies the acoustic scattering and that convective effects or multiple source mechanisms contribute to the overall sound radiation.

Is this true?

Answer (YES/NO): NO